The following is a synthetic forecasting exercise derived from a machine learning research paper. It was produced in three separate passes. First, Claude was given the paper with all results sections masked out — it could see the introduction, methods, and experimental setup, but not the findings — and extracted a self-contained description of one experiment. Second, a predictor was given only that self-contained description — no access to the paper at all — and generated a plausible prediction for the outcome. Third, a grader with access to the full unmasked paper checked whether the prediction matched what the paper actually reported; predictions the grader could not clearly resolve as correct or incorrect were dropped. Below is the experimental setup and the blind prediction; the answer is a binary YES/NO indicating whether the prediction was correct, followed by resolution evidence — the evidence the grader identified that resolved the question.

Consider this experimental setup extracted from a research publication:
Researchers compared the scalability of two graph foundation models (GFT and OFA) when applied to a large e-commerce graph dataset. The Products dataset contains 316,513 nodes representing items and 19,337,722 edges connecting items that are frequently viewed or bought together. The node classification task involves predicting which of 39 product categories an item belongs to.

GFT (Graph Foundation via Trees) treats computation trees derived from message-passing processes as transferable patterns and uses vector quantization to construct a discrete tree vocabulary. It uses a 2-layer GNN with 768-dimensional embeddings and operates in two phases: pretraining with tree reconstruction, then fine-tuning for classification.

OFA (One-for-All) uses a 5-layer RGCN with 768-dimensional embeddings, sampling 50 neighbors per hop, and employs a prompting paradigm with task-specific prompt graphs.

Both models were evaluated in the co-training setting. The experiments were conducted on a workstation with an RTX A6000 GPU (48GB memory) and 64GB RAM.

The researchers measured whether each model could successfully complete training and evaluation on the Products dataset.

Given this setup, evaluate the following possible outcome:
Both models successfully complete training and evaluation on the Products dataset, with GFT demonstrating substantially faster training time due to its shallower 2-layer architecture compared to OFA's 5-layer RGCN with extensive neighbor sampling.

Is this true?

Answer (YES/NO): NO